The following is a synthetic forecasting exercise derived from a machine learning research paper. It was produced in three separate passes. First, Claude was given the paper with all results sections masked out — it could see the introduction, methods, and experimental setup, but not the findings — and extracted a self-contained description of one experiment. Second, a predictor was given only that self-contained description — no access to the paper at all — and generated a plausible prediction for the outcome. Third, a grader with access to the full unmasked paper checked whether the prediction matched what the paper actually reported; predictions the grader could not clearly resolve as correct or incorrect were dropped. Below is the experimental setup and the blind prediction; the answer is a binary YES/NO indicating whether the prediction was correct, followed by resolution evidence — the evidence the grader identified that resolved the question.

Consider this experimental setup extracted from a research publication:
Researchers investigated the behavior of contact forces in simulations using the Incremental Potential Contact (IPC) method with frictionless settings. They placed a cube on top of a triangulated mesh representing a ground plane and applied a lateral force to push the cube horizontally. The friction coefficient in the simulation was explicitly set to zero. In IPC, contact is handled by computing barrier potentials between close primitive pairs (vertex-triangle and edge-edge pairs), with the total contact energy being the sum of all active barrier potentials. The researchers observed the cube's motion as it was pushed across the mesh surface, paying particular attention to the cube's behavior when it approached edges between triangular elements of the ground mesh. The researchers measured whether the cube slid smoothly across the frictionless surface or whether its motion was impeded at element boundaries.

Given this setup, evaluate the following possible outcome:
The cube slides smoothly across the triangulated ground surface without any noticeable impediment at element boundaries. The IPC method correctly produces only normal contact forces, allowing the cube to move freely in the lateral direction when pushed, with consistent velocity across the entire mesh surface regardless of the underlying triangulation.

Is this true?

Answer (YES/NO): NO